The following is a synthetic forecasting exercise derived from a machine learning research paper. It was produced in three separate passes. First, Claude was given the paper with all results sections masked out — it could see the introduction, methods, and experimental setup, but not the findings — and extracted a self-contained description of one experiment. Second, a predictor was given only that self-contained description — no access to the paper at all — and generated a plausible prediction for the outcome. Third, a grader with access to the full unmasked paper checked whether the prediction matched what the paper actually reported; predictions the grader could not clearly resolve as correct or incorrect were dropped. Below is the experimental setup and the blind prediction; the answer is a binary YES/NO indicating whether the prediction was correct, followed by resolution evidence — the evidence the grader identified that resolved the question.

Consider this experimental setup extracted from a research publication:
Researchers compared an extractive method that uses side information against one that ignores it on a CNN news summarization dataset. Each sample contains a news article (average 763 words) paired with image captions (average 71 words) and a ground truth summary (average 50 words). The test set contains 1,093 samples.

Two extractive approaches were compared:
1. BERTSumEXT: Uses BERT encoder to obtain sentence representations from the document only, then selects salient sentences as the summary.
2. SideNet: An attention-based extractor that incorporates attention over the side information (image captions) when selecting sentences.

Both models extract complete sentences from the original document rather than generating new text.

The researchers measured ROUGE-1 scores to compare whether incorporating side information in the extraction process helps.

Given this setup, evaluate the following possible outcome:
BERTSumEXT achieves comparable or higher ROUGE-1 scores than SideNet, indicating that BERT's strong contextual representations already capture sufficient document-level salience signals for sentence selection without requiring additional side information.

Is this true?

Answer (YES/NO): YES